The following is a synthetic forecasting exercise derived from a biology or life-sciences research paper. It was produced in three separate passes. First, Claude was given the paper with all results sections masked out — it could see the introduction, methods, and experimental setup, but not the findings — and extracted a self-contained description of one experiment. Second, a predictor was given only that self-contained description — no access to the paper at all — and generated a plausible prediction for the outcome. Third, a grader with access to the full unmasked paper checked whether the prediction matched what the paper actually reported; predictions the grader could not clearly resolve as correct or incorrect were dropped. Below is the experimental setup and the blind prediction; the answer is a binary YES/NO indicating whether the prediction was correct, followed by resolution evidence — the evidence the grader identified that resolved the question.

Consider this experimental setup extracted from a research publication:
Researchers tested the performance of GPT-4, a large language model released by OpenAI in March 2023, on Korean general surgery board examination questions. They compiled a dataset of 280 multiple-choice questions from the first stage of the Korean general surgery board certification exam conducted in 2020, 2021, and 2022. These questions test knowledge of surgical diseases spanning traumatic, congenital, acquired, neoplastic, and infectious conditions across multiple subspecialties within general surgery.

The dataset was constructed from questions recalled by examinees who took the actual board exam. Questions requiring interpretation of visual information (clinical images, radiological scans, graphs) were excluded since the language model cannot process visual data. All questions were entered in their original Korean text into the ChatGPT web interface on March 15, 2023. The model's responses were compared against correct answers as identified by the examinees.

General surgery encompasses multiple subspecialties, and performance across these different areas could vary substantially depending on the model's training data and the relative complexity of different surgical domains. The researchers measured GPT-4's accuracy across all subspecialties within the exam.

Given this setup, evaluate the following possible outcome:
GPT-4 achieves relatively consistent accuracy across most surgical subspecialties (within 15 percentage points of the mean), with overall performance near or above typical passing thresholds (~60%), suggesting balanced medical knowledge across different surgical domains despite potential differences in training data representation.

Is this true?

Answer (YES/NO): YES